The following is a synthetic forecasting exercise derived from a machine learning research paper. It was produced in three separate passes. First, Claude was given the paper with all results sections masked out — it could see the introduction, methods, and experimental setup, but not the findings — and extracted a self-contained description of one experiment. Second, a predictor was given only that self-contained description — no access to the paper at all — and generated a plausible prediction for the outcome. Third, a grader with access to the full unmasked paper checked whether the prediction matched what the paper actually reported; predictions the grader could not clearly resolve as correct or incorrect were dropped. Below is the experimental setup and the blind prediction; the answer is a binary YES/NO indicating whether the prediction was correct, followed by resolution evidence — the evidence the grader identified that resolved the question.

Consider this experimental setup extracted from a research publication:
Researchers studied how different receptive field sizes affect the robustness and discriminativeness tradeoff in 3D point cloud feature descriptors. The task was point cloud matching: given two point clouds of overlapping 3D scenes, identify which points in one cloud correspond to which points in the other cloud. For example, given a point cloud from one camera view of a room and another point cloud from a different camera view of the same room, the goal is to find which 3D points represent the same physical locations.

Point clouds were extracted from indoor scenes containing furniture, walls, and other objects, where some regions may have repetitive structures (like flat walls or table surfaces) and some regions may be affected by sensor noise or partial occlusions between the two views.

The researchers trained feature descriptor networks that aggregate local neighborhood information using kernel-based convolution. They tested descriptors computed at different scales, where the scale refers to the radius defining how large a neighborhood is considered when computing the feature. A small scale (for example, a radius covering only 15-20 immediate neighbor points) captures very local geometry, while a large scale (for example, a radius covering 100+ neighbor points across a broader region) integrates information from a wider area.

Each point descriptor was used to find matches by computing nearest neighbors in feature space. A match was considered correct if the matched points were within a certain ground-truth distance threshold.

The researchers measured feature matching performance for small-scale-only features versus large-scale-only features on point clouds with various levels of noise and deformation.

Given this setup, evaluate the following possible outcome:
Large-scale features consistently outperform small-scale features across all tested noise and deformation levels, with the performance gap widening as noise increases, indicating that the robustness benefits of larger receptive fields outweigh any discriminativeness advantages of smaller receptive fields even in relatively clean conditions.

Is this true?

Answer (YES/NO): NO